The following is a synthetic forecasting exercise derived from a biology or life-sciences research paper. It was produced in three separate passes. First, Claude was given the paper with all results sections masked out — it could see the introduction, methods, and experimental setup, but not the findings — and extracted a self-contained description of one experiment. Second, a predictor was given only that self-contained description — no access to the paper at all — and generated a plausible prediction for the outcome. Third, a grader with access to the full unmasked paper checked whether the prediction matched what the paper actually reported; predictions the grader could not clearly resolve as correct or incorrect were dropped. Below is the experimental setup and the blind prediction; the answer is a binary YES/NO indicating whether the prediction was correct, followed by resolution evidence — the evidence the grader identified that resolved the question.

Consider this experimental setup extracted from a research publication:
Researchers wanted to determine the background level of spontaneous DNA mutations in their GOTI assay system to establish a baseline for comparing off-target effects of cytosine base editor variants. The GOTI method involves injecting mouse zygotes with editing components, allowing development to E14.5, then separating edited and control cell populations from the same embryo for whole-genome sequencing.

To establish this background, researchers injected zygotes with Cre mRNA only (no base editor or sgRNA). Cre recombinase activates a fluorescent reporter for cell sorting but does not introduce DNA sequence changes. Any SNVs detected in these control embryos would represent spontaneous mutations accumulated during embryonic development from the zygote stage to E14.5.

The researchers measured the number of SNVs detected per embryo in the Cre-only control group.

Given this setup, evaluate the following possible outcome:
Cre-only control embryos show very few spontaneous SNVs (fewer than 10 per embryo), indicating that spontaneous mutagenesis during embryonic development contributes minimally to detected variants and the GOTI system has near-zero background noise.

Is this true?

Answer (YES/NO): NO